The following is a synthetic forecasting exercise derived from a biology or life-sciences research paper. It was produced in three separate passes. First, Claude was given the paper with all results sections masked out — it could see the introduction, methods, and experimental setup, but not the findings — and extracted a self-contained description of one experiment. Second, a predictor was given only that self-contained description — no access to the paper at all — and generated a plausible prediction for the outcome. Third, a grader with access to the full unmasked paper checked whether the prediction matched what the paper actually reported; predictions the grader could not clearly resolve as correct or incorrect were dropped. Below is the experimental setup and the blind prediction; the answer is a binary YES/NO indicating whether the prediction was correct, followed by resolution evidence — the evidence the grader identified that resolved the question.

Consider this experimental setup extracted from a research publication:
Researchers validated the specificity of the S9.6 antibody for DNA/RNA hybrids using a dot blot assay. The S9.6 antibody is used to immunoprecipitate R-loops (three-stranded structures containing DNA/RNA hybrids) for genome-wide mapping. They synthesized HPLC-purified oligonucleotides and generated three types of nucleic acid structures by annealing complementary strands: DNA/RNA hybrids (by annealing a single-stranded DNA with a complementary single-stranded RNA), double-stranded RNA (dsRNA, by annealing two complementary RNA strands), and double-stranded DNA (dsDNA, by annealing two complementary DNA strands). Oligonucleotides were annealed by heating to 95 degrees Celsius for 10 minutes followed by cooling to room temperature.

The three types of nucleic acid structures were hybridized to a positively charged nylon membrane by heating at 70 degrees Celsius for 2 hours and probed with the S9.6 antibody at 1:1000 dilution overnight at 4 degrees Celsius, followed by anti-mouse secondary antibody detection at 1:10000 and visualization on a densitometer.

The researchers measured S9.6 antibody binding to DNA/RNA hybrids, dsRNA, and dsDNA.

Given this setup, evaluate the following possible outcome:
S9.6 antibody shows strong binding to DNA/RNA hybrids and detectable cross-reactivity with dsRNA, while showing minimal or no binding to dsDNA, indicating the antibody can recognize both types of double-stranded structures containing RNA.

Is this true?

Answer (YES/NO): NO